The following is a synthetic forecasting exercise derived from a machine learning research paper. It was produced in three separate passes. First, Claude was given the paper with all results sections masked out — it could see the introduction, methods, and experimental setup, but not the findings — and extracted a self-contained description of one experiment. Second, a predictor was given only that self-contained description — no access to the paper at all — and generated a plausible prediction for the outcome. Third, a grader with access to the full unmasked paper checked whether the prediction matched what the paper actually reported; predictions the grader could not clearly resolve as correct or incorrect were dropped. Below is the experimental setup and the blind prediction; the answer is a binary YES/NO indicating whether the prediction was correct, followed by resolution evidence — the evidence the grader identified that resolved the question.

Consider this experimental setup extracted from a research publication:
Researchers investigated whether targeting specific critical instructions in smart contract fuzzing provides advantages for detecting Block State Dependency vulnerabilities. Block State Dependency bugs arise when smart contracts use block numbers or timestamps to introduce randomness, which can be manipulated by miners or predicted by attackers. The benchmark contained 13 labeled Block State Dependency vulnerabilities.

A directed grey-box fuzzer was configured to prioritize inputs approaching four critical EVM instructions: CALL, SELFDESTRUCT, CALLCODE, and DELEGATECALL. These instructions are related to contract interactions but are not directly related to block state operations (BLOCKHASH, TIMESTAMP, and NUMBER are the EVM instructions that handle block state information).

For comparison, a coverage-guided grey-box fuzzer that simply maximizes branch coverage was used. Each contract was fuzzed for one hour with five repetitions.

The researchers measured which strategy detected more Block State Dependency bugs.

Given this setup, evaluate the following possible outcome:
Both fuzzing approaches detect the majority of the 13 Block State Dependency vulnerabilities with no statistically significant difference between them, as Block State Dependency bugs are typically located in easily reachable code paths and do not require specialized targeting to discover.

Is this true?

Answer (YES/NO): NO